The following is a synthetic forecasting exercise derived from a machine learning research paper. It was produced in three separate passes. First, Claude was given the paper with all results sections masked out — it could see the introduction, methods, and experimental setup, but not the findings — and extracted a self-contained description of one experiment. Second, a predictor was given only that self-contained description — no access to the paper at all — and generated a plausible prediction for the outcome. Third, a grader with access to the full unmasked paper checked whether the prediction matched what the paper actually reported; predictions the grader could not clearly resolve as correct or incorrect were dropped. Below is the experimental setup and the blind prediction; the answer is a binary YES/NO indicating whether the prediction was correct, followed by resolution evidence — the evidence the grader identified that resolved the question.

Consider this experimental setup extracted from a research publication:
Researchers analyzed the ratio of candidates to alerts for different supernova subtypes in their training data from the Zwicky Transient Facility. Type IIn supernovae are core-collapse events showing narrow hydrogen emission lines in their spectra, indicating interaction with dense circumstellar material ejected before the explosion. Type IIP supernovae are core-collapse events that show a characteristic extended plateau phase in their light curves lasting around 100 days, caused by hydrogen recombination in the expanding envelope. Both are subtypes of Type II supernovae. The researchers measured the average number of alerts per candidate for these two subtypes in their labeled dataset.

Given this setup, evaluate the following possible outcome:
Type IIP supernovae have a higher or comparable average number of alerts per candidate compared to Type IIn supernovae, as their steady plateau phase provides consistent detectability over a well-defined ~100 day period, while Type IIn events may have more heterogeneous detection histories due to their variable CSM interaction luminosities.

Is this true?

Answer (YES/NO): YES